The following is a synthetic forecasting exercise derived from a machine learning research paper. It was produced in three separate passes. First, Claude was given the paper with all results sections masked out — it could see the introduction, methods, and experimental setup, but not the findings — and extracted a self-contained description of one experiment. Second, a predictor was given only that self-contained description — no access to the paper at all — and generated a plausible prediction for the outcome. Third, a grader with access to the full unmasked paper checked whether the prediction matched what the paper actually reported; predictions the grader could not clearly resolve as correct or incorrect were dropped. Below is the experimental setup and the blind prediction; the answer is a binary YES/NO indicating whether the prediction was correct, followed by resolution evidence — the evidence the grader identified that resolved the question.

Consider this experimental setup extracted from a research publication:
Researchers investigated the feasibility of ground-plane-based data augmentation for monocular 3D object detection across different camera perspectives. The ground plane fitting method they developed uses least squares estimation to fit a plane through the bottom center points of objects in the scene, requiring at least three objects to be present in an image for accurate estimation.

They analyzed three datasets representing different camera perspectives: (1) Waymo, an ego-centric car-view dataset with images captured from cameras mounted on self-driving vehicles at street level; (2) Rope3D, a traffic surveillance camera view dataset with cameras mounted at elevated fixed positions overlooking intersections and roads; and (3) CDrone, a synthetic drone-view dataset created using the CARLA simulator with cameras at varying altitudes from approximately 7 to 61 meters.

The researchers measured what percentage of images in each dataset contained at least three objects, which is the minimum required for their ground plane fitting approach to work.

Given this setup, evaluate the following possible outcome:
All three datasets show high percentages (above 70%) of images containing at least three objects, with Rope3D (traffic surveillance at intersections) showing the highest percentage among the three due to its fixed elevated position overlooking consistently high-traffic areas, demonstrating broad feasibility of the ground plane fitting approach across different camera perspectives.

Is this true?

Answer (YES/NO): YES